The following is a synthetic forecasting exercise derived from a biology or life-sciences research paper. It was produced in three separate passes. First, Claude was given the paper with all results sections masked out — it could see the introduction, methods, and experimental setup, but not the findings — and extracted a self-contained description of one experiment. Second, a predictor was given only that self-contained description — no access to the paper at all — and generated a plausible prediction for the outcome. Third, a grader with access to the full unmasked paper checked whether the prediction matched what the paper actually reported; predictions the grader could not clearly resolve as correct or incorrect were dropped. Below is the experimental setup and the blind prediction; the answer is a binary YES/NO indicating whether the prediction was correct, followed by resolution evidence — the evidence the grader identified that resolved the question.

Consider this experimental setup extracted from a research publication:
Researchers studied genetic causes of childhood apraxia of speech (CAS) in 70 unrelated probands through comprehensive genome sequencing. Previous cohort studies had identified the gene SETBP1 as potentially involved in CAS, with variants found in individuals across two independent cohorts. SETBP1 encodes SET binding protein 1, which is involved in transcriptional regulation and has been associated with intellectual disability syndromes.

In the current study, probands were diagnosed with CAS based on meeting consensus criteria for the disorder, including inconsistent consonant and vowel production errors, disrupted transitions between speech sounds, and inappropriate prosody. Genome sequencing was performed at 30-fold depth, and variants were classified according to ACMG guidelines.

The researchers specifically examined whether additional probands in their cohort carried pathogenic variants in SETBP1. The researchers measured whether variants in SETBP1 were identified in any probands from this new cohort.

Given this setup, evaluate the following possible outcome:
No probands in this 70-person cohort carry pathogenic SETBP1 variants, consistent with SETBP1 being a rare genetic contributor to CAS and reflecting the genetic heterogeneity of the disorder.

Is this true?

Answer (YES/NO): NO